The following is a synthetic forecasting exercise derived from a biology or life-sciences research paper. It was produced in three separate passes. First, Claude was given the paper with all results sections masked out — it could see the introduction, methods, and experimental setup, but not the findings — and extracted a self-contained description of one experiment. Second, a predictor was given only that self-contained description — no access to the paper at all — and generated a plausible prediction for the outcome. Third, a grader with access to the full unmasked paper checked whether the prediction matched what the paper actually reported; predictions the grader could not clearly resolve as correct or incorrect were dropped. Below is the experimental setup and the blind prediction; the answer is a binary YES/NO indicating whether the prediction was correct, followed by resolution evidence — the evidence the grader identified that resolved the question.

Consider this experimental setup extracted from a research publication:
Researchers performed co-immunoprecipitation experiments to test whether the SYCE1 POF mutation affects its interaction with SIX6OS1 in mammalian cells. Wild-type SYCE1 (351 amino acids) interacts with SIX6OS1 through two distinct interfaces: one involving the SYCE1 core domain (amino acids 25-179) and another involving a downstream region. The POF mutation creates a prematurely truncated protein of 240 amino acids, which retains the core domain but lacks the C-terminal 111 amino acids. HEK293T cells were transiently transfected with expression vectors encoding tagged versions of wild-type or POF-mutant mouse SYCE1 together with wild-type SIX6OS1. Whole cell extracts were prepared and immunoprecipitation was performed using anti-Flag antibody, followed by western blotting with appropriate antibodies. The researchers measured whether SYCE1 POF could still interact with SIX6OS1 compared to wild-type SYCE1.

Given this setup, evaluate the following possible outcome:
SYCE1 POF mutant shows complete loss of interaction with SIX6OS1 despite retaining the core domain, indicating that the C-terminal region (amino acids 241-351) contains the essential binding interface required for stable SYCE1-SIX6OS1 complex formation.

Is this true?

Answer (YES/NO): NO